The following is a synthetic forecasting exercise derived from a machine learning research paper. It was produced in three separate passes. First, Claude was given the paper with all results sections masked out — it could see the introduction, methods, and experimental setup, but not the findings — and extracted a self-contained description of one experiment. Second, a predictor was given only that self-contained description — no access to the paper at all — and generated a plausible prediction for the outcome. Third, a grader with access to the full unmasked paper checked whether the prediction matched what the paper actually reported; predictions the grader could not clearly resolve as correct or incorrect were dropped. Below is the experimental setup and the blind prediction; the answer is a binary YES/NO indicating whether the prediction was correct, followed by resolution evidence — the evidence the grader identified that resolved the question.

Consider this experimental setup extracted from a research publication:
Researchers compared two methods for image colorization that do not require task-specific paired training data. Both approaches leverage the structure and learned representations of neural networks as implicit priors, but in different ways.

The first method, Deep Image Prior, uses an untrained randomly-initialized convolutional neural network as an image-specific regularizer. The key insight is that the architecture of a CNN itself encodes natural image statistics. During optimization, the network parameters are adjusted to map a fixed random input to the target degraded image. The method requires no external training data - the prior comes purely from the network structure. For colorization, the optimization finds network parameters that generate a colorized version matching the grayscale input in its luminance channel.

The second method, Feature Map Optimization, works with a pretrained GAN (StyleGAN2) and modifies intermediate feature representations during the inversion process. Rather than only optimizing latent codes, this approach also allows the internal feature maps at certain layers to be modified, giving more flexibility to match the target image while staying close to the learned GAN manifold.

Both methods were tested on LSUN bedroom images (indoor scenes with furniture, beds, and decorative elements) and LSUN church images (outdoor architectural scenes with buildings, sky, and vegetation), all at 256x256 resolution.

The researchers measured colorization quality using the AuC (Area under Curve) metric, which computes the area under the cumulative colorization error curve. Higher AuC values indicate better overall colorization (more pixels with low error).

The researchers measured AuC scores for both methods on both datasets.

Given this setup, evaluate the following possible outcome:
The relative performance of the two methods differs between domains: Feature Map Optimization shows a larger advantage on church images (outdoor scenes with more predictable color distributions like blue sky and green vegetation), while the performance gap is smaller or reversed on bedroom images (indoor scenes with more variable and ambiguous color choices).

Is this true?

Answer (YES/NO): YES